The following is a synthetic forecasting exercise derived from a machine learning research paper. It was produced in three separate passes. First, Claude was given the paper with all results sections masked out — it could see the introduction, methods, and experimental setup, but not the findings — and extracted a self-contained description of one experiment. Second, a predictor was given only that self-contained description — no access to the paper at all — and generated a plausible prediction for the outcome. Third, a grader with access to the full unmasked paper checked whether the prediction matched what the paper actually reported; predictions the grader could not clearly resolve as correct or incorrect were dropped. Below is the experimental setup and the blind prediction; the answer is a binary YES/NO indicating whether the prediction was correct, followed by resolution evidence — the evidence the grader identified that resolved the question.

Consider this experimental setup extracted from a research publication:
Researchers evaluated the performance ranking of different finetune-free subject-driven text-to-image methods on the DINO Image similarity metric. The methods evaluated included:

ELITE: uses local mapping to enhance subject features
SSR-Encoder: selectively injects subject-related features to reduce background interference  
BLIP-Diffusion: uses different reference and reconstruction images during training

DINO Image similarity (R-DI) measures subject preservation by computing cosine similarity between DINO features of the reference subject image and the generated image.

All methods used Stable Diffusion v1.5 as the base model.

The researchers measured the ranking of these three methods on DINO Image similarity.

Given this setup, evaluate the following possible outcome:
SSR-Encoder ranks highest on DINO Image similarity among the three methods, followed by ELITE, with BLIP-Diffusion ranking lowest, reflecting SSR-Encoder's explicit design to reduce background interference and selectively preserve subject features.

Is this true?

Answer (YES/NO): NO